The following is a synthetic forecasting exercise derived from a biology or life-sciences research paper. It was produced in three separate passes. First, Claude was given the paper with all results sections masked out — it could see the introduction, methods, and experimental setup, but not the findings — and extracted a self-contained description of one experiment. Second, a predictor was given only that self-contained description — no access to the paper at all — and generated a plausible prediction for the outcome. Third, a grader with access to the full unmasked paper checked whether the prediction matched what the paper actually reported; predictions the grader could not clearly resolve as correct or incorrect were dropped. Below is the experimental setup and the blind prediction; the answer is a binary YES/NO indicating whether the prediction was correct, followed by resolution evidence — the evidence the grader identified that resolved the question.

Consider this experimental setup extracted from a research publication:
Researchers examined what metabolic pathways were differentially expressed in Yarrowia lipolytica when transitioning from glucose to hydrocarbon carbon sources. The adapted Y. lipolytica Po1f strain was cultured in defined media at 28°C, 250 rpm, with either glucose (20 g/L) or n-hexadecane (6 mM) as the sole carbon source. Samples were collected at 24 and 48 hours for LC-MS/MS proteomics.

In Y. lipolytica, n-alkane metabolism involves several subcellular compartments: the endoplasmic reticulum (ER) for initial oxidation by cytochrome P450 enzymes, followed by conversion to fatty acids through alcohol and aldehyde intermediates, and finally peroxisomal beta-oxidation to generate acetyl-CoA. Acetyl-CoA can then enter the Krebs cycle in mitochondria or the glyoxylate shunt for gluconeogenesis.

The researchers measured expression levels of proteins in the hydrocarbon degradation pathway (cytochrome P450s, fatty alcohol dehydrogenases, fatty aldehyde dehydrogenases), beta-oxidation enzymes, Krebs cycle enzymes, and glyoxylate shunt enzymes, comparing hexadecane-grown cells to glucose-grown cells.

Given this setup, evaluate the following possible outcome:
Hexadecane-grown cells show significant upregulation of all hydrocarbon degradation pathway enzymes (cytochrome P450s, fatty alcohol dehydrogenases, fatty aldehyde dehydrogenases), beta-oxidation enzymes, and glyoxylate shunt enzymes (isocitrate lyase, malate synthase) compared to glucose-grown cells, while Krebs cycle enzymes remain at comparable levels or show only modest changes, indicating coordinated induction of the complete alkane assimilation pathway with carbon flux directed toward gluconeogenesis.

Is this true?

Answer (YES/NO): NO